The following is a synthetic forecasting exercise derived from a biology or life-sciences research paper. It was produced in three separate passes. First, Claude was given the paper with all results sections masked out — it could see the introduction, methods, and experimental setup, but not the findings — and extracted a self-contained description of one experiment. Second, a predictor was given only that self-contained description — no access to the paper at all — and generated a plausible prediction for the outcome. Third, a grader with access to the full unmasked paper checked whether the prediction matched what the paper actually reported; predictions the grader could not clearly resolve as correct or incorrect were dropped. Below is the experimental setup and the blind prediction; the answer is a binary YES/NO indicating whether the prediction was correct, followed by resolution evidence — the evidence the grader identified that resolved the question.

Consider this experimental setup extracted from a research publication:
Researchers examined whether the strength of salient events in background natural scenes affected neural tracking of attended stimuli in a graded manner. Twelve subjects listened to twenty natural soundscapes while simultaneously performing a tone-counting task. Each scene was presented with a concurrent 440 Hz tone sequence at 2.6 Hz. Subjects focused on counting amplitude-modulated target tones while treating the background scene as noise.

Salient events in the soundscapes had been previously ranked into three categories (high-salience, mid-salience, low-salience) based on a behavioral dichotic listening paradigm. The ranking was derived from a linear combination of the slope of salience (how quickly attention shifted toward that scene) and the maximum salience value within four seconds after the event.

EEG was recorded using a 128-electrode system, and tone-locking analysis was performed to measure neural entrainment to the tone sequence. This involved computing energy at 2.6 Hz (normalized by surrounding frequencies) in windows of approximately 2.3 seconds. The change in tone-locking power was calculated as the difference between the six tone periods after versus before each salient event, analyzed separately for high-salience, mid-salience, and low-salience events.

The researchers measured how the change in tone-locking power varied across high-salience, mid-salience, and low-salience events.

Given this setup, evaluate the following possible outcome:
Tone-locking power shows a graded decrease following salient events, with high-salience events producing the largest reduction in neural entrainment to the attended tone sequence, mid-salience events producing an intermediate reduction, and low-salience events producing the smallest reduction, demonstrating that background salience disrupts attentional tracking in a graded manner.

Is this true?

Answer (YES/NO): NO